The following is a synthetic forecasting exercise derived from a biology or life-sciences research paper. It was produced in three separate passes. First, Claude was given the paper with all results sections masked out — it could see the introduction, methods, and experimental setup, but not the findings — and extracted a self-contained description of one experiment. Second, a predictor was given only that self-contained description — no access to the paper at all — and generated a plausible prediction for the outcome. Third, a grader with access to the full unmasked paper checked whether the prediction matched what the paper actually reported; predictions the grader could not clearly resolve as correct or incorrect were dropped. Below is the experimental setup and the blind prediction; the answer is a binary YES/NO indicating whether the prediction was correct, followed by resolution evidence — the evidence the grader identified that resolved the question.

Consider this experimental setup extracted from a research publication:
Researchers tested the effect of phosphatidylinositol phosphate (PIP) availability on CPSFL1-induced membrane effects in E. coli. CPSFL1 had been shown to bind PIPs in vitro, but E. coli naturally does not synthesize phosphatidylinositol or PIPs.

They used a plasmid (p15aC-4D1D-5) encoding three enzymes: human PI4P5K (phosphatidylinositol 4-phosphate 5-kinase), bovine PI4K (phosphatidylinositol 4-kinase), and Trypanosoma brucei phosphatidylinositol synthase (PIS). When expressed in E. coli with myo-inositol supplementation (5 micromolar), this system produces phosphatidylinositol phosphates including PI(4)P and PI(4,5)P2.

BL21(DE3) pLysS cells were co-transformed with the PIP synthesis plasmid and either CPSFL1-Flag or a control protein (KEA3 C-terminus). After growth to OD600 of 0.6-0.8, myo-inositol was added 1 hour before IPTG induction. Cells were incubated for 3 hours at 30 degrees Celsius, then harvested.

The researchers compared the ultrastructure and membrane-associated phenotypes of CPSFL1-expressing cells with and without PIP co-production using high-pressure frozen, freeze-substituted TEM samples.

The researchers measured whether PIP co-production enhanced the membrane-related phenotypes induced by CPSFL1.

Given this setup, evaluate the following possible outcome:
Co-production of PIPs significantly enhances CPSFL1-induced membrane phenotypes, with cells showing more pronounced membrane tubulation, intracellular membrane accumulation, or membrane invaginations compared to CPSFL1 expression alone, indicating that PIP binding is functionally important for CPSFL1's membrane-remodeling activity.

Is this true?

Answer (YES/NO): YES